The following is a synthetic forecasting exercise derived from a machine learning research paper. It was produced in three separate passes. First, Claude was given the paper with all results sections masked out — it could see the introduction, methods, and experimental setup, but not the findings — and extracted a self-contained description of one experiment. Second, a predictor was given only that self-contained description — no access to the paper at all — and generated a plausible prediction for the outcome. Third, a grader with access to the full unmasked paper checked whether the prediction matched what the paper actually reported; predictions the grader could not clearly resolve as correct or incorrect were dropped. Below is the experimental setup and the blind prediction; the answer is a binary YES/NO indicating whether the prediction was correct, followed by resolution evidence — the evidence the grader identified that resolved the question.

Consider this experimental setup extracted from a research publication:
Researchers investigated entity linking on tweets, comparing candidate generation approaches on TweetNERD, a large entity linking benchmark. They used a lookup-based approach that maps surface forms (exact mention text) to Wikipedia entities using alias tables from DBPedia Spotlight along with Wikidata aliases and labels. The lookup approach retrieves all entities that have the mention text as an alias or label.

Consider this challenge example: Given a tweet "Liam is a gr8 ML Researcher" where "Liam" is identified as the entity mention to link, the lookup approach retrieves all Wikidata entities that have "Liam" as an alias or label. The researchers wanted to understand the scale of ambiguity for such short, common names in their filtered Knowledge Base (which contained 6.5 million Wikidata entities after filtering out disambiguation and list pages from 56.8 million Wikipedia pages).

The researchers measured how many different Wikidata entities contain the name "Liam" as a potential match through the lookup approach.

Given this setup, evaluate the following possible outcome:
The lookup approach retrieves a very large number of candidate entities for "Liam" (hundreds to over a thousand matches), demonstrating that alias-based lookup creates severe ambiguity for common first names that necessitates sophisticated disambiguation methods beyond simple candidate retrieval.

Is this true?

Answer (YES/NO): YES